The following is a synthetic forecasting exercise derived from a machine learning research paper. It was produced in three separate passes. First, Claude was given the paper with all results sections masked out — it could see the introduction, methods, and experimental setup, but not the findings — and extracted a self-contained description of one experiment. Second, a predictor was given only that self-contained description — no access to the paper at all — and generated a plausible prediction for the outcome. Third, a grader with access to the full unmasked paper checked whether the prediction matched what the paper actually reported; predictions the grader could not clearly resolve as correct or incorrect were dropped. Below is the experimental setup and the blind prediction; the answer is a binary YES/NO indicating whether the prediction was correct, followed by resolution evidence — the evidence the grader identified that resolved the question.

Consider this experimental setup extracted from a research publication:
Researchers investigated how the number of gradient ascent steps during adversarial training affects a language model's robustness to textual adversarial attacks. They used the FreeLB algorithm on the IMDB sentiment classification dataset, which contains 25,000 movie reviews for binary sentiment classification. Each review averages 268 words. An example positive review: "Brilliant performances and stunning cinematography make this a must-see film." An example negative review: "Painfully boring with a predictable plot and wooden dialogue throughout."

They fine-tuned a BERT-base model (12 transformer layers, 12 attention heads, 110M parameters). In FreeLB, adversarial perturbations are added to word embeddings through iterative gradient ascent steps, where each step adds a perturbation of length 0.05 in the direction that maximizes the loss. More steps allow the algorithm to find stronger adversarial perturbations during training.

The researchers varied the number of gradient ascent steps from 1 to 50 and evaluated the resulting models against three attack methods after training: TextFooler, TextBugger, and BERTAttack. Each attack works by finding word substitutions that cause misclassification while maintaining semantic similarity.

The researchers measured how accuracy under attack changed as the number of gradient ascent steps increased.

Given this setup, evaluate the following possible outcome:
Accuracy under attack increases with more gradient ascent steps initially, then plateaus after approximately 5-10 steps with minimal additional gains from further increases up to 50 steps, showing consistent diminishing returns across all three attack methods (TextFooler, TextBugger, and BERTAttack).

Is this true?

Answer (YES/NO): NO